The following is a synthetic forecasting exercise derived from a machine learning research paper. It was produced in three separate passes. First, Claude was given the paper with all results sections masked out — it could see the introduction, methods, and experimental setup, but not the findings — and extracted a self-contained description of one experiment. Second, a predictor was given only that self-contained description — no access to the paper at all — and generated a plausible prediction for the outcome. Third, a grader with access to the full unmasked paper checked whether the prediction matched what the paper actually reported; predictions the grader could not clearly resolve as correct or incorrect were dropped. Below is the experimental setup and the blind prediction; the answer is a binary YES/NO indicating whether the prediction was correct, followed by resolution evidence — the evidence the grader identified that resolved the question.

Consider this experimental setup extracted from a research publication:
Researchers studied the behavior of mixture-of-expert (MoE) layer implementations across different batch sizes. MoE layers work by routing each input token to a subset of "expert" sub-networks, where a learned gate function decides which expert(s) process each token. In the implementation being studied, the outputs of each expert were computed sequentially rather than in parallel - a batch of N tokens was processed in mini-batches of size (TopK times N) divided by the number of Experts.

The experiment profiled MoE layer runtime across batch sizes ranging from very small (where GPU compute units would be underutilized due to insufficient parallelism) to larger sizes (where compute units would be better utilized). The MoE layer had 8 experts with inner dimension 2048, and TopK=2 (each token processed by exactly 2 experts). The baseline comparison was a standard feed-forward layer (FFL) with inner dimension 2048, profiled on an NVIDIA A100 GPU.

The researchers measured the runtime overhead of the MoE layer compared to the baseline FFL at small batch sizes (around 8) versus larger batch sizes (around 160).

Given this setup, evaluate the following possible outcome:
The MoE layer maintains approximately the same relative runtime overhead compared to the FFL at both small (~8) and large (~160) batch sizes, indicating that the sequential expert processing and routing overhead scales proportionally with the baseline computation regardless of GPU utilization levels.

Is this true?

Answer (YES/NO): NO